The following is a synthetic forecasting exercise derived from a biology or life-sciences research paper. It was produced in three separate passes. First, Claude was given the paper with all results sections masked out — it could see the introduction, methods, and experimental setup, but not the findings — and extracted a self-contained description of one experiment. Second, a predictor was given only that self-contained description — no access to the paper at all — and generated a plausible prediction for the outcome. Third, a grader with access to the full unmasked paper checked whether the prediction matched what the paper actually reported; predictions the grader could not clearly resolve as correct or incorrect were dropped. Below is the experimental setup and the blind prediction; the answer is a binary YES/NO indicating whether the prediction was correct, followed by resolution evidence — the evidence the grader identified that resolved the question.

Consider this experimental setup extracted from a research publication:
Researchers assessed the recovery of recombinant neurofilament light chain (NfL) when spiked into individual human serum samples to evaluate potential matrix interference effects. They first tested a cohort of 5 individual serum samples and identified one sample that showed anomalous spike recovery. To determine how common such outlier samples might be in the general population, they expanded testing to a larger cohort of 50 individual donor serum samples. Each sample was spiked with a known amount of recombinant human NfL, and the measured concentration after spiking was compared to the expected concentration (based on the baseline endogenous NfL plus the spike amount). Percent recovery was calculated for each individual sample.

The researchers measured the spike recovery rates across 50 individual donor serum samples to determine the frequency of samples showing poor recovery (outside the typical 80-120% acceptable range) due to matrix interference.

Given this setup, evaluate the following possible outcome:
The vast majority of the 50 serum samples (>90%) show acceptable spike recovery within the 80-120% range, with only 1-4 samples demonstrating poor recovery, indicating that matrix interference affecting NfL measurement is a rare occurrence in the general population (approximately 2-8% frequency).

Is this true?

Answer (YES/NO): YES